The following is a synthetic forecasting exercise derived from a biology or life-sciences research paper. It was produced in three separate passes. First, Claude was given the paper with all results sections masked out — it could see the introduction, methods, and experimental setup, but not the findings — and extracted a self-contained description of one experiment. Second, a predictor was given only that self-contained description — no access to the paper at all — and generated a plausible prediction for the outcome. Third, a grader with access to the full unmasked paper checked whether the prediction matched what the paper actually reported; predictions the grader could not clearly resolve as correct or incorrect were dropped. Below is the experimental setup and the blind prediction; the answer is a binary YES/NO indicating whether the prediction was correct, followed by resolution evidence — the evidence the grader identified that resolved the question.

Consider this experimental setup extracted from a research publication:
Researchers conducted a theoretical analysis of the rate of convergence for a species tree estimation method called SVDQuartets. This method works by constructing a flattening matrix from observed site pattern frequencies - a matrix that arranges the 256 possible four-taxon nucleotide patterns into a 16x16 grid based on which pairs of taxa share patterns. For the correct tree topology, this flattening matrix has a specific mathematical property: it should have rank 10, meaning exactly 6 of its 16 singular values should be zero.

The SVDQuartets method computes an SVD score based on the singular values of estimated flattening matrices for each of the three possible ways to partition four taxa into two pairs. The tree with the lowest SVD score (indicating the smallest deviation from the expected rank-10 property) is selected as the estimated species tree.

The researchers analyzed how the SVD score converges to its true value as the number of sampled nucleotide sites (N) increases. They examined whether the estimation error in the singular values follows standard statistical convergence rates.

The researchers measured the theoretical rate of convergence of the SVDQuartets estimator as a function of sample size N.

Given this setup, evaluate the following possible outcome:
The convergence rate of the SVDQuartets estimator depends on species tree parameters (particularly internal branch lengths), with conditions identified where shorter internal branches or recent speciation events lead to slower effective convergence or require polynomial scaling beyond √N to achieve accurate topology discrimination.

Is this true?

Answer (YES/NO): NO